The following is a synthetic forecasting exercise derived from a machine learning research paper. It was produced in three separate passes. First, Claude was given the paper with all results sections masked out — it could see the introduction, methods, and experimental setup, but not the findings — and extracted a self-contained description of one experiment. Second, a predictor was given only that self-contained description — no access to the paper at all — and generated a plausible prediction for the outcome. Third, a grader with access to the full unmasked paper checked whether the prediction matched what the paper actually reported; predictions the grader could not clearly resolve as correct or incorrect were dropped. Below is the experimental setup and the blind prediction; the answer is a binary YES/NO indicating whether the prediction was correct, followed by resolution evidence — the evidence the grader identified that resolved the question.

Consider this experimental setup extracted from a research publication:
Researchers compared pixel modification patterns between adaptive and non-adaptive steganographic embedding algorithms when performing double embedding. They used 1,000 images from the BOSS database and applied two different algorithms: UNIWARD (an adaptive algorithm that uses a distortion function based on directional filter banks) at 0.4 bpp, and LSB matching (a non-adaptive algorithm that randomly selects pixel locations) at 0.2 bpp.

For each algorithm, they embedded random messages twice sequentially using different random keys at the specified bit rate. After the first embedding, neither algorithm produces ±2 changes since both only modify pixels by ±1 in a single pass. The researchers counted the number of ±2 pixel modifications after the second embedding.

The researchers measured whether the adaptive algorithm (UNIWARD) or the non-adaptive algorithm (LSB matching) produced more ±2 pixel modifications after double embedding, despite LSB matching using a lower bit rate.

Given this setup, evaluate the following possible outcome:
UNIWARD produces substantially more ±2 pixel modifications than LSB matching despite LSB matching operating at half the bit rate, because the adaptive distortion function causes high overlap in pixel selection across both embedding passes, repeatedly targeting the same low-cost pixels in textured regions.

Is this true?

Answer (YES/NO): NO